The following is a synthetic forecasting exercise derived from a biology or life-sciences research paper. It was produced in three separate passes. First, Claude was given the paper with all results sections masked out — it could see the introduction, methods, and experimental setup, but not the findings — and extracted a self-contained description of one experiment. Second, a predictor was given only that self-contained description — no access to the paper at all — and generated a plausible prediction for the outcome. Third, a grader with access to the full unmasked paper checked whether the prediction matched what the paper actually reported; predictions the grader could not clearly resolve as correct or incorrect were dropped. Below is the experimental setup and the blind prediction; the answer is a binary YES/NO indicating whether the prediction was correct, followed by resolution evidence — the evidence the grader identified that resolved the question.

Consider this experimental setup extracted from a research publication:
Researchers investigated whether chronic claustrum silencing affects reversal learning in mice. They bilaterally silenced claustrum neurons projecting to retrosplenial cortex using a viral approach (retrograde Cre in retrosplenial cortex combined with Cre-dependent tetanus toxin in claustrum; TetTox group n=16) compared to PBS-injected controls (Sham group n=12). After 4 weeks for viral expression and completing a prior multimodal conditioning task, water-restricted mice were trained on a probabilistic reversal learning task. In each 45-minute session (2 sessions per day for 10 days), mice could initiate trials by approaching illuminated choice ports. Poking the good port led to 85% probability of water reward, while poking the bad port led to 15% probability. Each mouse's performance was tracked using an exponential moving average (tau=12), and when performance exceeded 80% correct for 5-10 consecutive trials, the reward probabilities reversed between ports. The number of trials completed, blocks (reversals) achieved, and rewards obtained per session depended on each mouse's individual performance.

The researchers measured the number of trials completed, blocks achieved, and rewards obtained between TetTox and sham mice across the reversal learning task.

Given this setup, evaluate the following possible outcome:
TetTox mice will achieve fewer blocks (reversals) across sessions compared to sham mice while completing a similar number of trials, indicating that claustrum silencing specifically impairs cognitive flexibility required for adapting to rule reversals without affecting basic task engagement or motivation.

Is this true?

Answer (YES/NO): NO